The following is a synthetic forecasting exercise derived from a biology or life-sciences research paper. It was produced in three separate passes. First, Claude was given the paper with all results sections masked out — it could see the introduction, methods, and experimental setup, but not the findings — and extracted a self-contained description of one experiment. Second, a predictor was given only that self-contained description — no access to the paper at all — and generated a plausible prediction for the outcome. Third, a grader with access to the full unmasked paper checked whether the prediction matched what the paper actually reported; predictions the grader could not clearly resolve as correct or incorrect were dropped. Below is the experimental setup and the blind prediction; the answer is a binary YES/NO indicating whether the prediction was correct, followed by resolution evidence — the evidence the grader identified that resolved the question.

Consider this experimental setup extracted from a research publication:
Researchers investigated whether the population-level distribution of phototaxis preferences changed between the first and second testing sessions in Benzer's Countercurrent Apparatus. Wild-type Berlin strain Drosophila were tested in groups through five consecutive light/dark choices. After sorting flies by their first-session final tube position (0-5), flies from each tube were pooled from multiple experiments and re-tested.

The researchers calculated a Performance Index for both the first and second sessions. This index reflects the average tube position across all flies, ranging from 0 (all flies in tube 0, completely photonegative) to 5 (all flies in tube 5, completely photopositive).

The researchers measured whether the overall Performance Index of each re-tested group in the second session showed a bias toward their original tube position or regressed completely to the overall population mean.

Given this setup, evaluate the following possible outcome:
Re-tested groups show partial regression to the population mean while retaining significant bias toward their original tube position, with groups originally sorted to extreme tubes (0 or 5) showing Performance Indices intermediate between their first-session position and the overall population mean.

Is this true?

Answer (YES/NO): YES